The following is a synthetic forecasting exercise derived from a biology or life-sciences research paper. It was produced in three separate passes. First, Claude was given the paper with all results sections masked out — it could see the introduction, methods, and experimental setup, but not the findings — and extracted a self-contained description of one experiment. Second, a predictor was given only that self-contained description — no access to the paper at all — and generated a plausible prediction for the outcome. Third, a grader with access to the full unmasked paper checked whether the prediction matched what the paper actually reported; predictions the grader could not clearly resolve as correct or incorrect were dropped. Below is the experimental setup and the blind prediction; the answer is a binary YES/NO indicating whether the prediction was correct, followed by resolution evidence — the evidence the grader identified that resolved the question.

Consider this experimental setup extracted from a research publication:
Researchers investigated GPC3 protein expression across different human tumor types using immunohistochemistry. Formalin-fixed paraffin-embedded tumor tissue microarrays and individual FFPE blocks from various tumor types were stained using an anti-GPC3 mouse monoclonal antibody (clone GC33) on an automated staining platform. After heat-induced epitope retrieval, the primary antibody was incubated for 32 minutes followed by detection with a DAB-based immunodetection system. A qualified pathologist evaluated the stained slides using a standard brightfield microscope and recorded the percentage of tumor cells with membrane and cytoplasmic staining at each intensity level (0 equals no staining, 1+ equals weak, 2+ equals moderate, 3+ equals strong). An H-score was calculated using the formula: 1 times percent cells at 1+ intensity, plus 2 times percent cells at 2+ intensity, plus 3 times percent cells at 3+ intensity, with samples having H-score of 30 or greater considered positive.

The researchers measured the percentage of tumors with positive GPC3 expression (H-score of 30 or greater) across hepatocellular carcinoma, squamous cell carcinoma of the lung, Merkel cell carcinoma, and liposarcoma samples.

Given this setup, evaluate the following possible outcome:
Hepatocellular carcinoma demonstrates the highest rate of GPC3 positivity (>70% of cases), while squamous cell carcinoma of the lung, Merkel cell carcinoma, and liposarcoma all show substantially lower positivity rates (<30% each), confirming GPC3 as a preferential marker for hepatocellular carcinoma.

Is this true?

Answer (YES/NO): NO